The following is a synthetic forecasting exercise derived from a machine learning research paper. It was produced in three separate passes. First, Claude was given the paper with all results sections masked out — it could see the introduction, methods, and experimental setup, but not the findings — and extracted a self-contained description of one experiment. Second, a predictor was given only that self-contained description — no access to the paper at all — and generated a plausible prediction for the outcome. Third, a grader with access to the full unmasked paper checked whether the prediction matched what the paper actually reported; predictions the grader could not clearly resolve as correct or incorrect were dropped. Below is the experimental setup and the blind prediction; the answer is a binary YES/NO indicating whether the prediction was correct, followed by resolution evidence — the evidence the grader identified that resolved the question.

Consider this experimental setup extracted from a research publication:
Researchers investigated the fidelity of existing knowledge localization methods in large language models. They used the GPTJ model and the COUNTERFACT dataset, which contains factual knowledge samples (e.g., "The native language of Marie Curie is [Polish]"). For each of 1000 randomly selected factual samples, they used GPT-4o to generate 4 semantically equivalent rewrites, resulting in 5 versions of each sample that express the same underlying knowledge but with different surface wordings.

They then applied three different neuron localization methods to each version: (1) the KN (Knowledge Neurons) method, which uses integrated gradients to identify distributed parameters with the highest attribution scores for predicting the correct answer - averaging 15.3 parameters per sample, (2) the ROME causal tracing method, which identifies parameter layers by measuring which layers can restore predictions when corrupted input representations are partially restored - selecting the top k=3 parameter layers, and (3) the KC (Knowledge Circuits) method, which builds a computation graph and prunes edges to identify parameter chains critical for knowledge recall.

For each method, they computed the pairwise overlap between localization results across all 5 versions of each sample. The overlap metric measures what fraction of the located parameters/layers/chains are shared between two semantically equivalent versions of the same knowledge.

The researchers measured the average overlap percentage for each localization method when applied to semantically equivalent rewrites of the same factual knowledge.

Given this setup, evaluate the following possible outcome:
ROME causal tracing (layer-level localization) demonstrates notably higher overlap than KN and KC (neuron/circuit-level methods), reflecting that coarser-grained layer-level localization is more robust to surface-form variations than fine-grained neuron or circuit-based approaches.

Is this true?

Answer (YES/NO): NO